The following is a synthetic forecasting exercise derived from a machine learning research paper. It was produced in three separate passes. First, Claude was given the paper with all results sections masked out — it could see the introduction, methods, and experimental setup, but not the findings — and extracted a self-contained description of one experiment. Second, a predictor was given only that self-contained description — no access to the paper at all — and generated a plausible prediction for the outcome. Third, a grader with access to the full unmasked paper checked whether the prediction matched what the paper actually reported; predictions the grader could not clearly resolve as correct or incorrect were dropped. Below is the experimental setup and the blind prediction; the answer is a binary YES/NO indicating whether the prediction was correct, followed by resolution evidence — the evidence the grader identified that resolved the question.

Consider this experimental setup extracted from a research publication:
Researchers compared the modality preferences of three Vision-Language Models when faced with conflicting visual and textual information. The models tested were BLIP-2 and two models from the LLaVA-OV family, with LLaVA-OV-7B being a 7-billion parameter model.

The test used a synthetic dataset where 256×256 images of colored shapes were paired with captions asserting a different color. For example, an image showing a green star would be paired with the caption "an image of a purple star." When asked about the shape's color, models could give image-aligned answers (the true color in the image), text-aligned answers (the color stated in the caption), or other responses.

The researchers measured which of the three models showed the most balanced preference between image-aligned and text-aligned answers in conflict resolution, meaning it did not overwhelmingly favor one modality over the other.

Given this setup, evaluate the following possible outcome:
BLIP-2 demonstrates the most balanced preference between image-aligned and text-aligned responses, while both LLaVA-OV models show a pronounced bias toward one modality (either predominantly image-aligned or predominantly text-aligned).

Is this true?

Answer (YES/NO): NO